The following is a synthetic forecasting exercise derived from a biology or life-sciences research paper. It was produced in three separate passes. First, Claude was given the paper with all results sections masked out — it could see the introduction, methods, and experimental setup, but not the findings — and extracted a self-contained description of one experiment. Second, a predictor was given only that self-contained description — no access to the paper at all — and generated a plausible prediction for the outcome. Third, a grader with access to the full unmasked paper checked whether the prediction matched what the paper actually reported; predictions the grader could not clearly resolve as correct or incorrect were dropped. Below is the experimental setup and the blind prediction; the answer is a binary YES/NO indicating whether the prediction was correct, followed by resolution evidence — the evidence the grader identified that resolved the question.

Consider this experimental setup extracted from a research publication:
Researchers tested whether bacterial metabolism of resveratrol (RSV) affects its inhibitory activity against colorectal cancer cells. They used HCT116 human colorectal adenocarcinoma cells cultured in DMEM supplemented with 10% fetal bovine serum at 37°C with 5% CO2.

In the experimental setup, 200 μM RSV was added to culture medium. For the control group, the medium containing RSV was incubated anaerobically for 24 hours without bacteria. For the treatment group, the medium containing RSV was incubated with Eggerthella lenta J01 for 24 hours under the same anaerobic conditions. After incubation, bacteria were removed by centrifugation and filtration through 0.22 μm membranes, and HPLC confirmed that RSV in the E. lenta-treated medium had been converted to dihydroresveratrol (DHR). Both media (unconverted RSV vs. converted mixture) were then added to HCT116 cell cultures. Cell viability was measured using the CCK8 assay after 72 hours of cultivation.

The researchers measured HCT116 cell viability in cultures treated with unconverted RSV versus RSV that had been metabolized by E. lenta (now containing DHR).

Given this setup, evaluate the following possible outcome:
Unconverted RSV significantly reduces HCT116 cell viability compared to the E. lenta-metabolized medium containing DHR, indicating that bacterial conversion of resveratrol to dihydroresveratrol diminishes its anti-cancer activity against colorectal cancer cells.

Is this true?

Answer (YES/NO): NO